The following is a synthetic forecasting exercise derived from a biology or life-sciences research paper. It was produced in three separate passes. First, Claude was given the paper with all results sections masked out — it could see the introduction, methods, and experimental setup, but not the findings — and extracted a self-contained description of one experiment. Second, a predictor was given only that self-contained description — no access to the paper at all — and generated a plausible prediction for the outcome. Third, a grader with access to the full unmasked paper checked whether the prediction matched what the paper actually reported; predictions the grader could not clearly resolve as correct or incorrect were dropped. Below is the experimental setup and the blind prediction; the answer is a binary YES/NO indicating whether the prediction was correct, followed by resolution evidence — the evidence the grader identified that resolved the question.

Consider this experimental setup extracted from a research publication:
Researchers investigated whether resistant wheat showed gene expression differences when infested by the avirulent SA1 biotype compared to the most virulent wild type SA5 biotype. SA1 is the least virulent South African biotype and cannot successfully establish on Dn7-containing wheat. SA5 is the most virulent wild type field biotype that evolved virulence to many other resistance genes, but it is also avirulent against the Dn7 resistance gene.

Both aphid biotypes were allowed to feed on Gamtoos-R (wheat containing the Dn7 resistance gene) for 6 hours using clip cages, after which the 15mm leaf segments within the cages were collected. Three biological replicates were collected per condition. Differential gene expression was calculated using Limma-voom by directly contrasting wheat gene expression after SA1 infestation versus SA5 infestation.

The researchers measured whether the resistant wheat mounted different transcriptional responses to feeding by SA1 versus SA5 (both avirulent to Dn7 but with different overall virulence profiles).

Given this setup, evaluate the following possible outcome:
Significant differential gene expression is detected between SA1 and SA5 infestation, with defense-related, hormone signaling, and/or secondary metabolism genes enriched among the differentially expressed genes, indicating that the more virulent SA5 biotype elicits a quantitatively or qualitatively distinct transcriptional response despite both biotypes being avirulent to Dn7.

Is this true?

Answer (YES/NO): NO